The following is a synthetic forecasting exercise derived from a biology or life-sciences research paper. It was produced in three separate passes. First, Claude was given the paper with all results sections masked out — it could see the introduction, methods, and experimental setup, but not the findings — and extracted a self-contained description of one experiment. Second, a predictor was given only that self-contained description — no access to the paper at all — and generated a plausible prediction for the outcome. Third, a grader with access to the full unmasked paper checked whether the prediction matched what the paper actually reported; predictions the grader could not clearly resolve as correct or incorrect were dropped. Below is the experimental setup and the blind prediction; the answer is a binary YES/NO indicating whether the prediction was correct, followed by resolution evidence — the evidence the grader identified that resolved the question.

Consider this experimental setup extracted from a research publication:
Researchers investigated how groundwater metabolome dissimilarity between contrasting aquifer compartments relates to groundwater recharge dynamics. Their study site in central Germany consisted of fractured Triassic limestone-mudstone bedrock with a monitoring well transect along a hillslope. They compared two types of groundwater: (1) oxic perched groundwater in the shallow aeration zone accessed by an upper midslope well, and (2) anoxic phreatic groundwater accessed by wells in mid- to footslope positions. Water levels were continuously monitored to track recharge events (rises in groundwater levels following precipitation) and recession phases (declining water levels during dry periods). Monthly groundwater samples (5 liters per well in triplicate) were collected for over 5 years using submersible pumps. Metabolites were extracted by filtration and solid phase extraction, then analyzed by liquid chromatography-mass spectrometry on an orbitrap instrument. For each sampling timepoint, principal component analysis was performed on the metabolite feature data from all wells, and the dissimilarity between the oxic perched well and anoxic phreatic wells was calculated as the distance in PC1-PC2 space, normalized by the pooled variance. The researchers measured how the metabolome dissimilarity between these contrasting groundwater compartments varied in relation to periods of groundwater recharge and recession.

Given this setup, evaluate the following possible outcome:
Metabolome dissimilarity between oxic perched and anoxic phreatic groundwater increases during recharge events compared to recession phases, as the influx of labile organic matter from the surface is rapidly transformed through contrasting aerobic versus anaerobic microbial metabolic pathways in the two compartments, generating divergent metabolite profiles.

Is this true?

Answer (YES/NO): NO